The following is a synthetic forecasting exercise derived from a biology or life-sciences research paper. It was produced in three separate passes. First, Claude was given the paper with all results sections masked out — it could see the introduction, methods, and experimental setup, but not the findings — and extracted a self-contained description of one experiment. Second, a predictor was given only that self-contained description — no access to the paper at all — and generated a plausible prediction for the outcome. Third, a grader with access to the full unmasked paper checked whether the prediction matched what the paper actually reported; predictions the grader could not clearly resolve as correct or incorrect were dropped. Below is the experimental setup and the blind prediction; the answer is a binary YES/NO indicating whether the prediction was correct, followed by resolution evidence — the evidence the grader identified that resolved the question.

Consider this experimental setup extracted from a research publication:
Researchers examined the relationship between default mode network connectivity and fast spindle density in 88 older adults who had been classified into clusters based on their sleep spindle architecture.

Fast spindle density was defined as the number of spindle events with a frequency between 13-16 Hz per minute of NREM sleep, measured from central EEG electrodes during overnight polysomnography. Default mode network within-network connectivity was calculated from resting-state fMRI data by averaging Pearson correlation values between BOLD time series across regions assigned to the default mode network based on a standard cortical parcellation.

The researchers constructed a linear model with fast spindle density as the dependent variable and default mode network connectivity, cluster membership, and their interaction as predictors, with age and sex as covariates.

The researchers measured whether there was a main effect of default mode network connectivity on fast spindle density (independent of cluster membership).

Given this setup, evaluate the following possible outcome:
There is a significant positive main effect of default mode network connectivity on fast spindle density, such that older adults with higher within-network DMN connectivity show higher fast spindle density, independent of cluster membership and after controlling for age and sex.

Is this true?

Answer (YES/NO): NO